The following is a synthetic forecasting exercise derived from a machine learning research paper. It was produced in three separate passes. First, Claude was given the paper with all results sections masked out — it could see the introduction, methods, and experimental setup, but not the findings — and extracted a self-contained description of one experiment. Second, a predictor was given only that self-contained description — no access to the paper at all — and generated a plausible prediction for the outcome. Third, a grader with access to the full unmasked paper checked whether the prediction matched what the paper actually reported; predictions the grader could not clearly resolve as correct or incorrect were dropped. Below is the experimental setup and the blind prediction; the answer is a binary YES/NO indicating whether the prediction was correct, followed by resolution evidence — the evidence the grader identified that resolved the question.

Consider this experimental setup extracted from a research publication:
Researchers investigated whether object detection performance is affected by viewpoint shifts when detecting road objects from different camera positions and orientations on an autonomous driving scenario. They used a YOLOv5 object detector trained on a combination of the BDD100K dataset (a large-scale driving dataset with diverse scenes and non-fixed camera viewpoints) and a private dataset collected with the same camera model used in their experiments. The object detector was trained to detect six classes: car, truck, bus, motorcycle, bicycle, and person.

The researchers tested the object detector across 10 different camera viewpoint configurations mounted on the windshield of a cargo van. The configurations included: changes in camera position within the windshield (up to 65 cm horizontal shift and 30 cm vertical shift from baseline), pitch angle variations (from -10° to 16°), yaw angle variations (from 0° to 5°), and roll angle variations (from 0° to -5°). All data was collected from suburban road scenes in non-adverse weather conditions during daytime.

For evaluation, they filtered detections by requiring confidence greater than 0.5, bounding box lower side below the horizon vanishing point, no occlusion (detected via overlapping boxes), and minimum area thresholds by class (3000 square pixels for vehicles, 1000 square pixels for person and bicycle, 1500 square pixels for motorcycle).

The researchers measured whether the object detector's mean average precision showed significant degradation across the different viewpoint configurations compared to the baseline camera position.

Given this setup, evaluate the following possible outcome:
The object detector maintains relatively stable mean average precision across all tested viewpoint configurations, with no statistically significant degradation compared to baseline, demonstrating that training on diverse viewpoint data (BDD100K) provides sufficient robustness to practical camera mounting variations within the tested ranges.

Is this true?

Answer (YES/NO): YES